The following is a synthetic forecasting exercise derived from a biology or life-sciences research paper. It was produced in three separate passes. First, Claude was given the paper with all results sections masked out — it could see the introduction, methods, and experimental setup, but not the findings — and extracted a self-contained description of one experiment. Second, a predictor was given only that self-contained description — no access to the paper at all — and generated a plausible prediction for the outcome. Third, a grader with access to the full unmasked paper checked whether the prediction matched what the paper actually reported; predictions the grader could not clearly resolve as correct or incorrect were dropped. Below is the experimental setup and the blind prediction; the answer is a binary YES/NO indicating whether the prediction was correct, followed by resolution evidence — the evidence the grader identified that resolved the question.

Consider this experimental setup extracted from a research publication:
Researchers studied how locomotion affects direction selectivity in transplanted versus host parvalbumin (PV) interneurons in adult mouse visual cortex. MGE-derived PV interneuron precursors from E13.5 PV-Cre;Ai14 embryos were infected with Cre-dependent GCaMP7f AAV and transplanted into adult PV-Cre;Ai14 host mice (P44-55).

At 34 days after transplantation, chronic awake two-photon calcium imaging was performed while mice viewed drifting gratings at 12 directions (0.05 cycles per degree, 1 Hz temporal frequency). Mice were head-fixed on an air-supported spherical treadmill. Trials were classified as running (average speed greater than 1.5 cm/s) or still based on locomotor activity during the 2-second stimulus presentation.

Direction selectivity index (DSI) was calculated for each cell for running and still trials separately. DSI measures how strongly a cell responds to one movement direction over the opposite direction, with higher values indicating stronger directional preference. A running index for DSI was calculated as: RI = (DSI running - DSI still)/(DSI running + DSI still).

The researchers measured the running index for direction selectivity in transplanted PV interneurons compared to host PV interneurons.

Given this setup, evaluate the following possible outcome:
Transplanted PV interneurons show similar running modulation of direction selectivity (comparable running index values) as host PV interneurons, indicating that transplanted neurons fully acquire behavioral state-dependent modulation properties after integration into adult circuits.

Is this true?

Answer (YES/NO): YES